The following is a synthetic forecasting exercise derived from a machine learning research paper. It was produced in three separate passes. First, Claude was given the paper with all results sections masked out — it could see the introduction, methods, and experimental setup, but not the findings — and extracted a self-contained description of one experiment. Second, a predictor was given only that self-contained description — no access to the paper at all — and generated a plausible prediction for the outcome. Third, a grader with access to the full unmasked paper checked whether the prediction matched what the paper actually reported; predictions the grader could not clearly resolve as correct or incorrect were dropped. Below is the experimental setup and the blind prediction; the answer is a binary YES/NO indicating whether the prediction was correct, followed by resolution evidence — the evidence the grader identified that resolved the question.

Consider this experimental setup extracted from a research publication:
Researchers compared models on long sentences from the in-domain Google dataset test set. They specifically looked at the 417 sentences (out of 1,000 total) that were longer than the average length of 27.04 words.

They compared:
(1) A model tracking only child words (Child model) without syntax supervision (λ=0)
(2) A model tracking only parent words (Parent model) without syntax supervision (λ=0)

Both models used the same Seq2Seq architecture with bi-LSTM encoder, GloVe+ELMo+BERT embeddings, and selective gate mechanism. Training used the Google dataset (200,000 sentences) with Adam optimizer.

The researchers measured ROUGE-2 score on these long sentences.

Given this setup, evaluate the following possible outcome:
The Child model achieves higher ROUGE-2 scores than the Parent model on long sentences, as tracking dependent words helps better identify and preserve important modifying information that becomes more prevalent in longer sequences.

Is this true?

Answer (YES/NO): YES